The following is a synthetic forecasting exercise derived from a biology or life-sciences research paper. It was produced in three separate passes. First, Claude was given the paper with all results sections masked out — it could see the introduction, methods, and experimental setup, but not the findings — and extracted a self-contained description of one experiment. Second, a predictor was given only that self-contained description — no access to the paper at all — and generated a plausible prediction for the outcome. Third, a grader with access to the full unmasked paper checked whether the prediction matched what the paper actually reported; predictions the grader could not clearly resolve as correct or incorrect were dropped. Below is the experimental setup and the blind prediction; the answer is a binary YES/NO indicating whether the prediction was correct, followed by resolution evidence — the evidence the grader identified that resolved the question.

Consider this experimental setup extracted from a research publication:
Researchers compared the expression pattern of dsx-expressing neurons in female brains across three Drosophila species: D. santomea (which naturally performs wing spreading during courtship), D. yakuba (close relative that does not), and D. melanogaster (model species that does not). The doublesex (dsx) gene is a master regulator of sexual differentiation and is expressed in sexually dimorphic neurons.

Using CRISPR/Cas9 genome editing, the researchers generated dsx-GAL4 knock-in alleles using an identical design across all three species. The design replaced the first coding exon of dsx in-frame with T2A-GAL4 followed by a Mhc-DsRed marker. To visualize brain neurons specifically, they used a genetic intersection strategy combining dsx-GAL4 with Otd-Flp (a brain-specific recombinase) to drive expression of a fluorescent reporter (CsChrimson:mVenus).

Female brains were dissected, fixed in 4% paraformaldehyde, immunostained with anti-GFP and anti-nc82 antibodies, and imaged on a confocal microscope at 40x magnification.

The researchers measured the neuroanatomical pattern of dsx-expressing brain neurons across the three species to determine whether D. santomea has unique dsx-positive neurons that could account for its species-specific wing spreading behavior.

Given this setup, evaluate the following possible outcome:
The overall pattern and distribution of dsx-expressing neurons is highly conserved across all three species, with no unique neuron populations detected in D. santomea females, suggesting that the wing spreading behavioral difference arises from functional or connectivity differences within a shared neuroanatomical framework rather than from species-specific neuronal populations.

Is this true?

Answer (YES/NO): YES